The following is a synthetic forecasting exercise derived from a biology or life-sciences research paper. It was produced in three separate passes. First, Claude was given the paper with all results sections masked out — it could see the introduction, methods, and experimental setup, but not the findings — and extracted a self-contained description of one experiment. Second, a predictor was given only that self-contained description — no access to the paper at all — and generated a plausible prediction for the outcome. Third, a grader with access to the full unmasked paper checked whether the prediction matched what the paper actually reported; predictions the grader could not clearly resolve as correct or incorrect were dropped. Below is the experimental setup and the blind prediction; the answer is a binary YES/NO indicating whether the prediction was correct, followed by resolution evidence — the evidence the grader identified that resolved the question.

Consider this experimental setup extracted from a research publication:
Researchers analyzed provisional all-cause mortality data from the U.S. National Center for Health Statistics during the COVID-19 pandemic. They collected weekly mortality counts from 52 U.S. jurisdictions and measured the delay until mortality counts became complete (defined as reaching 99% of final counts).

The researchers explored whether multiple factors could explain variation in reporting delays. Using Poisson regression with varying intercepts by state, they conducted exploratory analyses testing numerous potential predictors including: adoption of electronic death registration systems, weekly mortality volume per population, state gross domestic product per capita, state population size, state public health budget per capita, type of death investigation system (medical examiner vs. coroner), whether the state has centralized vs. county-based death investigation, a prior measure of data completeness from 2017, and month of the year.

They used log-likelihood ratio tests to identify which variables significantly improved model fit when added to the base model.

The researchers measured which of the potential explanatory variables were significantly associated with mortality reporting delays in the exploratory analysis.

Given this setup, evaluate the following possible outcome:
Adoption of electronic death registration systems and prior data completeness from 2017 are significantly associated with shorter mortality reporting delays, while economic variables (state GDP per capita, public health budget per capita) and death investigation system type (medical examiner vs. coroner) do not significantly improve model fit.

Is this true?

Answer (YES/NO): NO